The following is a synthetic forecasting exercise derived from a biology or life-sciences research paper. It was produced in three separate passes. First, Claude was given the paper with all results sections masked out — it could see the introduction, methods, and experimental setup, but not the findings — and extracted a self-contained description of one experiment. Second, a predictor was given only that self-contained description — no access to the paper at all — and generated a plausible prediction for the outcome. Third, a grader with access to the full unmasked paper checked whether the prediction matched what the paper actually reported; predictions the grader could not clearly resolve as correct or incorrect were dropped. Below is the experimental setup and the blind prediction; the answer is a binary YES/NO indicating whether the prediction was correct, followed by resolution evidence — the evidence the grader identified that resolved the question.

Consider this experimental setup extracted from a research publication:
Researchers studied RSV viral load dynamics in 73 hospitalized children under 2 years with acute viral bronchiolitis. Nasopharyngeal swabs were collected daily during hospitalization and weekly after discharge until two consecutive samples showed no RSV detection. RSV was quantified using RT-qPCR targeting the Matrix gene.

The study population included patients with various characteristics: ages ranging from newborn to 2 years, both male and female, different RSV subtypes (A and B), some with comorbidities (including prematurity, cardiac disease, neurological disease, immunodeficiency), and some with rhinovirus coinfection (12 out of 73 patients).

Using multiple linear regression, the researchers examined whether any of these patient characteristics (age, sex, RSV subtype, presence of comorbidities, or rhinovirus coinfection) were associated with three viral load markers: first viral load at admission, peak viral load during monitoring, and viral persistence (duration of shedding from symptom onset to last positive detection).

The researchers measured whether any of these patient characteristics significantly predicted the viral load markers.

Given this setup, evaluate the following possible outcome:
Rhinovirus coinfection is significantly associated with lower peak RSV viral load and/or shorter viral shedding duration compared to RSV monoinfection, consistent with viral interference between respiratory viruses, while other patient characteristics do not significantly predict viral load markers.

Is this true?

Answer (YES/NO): NO